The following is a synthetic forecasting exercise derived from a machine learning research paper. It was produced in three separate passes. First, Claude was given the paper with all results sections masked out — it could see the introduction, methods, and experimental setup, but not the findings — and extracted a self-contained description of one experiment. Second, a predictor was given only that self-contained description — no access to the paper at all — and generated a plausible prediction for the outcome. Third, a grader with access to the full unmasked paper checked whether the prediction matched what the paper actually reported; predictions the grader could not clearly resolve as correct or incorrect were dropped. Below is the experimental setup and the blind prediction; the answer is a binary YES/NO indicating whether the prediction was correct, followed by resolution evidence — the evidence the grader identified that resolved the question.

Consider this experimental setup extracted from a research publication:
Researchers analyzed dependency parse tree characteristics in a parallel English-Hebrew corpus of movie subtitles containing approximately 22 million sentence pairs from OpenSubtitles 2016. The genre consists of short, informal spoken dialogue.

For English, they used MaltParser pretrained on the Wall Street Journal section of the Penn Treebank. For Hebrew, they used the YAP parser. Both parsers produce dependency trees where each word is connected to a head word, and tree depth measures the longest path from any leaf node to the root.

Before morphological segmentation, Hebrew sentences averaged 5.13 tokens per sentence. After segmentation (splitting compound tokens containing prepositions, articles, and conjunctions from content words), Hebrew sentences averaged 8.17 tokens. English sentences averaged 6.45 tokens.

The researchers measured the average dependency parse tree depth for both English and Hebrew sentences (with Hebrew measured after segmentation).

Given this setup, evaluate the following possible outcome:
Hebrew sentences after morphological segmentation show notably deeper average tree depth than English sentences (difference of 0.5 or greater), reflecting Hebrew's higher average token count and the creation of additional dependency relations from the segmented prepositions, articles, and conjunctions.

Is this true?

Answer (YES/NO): YES